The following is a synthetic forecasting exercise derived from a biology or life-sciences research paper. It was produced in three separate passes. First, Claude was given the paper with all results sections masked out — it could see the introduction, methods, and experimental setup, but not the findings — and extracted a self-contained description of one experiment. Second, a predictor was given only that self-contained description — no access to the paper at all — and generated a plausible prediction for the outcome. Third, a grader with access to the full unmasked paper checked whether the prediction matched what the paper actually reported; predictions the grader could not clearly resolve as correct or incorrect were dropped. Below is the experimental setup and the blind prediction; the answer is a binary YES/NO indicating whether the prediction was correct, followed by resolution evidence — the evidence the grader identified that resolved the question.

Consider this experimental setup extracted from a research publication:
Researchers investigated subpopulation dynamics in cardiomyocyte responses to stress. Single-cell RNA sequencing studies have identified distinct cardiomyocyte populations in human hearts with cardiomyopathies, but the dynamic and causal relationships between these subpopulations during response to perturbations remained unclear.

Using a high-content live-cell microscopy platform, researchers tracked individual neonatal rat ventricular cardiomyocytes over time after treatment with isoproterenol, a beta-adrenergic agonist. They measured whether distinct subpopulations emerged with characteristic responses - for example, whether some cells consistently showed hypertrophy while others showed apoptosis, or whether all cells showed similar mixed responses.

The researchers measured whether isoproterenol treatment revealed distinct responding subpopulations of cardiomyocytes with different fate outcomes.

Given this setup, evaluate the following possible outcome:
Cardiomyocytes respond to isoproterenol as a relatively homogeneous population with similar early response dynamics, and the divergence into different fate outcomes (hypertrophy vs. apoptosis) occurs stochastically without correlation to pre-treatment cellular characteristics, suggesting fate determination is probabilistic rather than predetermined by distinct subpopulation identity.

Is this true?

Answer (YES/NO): NO